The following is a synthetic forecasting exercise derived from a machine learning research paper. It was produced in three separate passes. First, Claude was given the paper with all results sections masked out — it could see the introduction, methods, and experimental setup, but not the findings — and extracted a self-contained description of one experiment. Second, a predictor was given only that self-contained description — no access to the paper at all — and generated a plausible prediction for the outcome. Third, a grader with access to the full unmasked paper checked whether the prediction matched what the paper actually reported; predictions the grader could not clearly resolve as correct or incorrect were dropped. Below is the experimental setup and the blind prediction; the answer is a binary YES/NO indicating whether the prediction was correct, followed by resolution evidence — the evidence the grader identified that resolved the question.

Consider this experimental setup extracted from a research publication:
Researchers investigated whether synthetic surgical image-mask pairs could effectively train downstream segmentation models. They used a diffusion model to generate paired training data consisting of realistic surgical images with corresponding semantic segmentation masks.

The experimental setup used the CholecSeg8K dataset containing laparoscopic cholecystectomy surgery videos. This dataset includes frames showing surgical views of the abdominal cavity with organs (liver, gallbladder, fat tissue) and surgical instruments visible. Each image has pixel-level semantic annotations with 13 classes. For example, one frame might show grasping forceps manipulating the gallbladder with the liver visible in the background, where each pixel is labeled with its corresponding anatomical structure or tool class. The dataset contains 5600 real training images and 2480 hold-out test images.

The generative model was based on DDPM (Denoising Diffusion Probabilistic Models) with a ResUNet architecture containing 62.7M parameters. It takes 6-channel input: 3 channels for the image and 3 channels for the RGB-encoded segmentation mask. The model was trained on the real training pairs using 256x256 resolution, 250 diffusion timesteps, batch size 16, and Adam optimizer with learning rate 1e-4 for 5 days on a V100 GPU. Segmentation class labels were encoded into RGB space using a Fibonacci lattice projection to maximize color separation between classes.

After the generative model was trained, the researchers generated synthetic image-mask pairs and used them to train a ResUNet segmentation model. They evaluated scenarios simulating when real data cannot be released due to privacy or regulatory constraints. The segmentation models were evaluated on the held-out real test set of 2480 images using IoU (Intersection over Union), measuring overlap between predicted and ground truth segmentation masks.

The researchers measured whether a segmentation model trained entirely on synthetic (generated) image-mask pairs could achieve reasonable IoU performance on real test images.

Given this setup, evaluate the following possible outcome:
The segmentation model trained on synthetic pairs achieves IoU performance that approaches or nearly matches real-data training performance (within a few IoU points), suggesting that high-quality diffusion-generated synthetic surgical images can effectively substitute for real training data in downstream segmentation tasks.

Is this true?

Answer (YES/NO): NO